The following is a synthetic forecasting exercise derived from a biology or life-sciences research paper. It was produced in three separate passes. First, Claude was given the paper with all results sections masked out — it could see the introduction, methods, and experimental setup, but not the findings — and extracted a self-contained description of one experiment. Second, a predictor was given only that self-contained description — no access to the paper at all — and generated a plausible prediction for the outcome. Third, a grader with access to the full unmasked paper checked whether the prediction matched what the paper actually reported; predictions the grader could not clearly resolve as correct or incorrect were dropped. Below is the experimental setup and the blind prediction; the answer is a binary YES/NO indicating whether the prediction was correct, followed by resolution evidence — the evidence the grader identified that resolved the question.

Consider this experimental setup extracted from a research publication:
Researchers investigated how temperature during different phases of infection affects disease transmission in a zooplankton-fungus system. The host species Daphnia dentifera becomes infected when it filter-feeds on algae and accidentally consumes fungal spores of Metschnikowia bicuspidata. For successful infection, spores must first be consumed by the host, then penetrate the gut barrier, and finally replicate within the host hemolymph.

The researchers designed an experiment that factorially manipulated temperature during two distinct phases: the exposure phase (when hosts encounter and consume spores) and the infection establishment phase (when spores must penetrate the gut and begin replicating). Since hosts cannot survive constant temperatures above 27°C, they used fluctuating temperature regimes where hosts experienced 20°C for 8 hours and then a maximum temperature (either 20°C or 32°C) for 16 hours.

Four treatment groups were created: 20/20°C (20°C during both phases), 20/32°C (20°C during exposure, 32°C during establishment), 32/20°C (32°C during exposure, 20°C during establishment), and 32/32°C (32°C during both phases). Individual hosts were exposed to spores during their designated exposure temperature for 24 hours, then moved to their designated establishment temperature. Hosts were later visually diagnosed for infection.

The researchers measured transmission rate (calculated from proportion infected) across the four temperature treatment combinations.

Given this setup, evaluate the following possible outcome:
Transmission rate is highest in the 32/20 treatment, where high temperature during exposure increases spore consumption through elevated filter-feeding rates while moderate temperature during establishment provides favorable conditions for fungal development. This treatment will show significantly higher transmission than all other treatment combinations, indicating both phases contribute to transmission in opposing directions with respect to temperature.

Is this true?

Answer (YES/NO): NO